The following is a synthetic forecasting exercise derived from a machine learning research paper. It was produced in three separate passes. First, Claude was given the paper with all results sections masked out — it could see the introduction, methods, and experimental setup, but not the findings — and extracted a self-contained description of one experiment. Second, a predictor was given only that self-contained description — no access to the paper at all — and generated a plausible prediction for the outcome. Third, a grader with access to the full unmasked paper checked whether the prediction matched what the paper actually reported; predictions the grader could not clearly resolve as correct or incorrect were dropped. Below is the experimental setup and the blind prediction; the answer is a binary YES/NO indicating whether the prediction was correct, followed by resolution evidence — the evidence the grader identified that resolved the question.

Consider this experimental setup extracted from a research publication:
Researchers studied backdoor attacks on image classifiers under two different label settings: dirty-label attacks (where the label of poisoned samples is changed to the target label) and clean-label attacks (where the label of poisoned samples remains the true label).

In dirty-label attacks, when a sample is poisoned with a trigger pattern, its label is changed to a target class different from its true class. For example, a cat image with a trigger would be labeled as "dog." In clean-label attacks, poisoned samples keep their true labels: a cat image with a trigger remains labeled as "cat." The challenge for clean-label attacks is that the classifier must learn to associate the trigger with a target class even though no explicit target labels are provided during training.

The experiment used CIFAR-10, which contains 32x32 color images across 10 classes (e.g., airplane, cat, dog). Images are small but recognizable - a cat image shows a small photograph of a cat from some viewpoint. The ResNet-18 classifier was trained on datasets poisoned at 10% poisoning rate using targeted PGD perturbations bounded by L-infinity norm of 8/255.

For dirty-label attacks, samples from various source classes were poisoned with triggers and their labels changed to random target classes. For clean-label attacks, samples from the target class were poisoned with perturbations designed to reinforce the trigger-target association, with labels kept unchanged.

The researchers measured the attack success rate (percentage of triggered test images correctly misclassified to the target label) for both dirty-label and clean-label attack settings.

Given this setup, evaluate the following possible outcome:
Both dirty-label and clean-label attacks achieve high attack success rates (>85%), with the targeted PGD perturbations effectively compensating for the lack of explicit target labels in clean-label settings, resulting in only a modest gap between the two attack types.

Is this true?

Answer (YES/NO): YES